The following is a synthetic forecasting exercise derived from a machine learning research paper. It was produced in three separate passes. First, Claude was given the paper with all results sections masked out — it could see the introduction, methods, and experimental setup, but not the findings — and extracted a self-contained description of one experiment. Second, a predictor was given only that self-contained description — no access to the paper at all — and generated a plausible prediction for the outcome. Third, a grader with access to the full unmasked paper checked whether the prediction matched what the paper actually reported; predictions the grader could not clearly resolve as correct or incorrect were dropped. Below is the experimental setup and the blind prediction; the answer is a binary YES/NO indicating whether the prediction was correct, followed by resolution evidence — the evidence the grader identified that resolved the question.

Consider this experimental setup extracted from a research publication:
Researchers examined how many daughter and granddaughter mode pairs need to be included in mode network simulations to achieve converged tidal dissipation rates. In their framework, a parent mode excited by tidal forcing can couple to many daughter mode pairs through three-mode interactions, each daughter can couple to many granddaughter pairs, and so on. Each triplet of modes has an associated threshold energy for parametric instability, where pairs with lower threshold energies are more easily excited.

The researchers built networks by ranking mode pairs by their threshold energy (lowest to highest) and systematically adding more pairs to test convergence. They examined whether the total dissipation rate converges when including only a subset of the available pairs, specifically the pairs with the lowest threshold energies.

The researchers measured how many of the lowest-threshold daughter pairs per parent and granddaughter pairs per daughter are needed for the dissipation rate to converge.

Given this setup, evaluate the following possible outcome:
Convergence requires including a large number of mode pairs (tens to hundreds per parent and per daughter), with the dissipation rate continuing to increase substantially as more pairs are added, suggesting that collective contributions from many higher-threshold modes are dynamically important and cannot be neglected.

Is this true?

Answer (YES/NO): NO